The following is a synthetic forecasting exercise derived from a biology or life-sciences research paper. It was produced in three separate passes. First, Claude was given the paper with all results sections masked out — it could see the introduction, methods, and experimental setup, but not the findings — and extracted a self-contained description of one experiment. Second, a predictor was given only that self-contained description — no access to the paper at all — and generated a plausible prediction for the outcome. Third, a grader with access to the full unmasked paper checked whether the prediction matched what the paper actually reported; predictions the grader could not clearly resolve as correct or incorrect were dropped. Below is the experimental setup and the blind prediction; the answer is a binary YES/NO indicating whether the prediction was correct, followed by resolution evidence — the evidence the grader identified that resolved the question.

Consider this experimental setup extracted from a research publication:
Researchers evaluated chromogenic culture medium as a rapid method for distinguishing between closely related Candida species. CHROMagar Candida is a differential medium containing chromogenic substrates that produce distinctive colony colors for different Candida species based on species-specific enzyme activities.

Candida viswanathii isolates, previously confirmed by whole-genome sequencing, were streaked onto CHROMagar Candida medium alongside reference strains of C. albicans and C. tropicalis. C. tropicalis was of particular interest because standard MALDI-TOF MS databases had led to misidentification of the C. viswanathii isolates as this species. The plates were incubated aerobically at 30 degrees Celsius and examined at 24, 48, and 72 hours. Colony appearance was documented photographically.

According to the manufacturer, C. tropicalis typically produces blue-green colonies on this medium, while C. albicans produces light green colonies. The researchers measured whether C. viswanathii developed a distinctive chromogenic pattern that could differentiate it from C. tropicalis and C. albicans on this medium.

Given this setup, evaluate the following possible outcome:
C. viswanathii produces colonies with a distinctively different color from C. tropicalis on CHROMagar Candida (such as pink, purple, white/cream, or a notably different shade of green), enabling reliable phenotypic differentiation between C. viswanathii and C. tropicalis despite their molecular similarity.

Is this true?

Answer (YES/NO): YES